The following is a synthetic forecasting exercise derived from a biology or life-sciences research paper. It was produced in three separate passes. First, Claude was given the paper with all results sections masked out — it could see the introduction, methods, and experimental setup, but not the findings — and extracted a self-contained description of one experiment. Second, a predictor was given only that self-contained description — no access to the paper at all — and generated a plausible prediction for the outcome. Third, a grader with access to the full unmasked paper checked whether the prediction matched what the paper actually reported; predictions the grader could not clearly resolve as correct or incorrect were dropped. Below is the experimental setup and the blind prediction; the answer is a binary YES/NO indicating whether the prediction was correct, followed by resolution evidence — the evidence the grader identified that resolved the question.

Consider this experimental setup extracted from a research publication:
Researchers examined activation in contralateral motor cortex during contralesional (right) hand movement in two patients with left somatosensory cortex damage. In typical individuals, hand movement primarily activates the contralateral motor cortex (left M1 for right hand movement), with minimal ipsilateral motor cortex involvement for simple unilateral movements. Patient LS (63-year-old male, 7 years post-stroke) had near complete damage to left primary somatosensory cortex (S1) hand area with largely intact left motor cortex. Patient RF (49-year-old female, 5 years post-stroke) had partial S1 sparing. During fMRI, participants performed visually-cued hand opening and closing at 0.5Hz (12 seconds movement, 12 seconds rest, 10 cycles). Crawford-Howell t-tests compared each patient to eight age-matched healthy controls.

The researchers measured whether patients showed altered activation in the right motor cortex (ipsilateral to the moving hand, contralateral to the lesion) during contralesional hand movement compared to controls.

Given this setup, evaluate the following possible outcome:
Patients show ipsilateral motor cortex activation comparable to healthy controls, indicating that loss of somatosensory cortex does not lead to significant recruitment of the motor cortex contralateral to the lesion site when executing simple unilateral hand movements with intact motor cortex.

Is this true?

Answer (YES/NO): NO